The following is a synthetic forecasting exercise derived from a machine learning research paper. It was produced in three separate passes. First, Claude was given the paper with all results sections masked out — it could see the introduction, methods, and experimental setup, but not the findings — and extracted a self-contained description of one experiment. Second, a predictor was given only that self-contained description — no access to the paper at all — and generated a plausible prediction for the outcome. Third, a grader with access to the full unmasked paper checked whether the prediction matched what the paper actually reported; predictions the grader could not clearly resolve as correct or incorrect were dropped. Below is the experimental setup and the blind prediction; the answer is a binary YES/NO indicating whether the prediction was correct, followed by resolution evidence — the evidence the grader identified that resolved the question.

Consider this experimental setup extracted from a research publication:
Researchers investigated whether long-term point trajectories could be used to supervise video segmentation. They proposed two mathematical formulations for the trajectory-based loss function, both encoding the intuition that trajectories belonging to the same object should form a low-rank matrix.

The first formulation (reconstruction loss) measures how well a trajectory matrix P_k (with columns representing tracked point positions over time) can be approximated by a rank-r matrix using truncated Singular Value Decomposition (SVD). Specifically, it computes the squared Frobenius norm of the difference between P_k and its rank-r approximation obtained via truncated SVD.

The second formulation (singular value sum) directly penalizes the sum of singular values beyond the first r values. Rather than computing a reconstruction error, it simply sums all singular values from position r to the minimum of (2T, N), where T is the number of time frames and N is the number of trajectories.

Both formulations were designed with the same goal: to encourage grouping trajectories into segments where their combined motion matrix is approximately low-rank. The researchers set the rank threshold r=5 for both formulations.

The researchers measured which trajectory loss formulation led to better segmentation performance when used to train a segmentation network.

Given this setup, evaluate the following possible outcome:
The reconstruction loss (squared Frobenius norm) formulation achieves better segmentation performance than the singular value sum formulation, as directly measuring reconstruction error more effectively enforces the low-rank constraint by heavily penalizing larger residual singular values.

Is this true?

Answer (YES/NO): NO